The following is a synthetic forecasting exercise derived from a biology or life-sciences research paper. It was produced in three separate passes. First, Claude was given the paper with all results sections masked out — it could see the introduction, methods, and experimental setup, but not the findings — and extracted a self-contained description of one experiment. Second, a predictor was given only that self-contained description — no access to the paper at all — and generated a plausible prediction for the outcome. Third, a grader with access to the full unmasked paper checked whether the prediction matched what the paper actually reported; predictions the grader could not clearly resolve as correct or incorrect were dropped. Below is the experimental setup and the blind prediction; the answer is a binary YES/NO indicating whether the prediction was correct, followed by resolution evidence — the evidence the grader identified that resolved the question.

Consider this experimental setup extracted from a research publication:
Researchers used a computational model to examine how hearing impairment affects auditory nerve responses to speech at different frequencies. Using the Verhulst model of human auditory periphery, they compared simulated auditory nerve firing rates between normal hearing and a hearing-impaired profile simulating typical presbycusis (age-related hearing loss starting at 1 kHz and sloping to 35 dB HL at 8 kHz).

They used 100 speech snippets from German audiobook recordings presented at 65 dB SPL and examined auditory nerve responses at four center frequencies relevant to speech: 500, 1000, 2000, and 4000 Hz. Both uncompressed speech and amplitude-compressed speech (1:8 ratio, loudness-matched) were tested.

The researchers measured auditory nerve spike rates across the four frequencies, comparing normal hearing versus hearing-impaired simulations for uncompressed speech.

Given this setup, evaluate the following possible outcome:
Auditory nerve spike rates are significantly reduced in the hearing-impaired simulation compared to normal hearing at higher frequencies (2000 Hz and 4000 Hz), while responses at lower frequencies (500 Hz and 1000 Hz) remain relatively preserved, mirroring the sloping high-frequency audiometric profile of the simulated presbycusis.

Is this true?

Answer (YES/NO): NO